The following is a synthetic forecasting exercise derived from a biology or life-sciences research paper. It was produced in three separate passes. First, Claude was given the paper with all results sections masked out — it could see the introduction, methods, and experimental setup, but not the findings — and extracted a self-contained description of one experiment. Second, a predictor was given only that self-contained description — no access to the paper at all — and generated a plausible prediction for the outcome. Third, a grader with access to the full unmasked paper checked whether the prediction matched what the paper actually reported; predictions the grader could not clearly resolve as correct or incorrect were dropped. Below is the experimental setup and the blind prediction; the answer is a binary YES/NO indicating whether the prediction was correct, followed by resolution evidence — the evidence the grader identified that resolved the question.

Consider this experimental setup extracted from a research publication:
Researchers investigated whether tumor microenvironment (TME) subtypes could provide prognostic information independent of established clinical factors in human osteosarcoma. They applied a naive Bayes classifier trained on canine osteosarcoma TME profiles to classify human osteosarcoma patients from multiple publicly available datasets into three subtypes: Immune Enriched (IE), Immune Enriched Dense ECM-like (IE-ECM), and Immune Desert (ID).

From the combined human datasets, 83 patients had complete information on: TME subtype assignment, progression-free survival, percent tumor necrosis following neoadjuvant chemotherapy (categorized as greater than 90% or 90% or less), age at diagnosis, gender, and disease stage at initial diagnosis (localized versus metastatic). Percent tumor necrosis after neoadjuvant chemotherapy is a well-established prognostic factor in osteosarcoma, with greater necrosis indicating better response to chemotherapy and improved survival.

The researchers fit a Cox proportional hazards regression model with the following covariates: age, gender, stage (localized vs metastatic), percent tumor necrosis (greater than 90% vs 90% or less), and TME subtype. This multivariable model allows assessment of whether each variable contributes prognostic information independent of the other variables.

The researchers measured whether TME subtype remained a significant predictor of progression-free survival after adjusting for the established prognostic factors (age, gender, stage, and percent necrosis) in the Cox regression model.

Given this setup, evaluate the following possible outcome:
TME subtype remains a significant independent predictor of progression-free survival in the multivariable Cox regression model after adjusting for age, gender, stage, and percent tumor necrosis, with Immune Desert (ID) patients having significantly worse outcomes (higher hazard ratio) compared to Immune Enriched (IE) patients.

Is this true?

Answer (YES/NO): YES